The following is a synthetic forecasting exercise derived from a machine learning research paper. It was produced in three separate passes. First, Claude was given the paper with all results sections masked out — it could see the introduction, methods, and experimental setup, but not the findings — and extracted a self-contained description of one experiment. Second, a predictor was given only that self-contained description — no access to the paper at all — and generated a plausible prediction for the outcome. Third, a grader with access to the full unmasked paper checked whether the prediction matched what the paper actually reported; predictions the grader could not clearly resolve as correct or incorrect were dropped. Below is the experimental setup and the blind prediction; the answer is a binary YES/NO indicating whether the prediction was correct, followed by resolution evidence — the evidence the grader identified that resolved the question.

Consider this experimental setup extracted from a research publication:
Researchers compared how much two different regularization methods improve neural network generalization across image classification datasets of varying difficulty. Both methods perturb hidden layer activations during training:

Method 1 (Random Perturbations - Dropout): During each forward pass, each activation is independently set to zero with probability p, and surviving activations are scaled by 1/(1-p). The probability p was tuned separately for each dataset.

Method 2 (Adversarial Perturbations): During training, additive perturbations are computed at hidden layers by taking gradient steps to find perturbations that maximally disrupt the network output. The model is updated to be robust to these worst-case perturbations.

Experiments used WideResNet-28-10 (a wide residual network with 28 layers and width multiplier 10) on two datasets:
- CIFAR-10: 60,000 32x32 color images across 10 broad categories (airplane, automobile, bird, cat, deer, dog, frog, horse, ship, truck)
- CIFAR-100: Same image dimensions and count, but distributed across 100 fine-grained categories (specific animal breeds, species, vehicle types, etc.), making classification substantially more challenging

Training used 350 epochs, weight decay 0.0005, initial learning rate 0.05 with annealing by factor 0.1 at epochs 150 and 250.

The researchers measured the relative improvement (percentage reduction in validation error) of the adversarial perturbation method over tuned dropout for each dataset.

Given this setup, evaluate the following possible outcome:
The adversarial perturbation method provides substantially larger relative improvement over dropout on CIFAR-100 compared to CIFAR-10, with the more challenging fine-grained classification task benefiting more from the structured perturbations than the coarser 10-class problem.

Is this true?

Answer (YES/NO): NO